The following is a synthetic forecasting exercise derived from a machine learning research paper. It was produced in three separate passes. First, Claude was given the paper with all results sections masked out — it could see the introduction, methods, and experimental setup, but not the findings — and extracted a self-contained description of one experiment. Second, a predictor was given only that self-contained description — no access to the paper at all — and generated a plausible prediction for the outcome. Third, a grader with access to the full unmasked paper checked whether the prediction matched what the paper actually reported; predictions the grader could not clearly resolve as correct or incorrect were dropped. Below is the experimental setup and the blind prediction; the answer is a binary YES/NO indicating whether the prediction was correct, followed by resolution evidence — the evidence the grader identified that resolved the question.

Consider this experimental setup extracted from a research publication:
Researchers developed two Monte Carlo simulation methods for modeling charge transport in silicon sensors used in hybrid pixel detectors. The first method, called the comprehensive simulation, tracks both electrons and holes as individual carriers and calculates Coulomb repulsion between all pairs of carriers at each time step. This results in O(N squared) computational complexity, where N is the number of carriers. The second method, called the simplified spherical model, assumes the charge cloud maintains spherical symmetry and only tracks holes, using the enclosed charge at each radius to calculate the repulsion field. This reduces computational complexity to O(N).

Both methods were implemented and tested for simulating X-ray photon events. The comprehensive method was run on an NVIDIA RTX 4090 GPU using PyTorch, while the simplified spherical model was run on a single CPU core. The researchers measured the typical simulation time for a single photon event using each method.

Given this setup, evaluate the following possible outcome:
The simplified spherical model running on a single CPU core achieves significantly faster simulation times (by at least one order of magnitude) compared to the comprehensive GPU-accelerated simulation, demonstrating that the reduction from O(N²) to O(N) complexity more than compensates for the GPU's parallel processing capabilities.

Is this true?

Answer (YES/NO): NO